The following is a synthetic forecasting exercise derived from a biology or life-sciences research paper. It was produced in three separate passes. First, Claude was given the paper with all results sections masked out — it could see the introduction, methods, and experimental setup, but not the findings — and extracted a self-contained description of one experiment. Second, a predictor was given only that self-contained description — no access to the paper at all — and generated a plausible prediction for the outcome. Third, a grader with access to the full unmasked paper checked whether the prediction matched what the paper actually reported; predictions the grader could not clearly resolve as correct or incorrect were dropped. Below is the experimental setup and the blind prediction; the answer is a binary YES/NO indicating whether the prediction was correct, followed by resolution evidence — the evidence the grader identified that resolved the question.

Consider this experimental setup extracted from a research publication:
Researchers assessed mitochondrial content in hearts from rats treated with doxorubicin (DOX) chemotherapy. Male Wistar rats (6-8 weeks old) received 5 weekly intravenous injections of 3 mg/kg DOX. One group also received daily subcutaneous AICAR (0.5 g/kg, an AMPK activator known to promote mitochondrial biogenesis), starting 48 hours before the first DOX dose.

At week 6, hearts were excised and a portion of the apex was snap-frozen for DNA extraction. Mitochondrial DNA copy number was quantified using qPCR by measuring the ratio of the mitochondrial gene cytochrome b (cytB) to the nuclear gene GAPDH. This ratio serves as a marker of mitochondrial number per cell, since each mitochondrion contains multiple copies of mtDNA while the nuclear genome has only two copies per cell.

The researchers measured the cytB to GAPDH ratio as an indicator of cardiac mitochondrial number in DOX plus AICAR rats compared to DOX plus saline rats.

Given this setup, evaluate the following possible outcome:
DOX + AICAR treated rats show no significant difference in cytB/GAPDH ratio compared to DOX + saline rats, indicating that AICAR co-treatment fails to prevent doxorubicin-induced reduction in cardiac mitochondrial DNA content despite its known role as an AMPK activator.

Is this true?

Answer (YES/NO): YES